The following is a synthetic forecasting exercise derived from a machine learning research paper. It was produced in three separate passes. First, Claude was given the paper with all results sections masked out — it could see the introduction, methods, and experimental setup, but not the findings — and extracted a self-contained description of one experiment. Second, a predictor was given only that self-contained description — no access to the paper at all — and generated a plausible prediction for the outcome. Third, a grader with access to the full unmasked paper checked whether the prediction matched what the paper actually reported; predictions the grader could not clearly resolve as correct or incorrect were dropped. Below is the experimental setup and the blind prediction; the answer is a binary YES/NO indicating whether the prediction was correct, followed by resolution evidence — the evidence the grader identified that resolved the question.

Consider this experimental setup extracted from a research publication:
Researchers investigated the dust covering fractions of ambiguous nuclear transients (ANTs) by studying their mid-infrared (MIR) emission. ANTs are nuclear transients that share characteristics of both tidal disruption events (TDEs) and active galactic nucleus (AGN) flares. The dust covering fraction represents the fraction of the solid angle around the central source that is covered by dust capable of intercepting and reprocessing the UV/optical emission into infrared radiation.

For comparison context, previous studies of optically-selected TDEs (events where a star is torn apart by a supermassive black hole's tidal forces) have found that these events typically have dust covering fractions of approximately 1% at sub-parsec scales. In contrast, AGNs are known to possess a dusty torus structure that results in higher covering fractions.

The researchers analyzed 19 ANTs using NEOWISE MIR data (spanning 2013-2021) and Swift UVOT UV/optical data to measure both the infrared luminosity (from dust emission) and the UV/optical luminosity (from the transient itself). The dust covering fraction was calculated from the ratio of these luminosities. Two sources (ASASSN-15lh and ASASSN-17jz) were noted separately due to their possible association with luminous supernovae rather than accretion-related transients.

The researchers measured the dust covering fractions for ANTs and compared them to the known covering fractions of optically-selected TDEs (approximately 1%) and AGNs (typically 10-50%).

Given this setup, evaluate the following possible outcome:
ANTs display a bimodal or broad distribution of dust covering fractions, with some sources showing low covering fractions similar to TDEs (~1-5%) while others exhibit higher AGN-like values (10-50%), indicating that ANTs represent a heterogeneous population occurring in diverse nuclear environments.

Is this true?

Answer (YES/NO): NO